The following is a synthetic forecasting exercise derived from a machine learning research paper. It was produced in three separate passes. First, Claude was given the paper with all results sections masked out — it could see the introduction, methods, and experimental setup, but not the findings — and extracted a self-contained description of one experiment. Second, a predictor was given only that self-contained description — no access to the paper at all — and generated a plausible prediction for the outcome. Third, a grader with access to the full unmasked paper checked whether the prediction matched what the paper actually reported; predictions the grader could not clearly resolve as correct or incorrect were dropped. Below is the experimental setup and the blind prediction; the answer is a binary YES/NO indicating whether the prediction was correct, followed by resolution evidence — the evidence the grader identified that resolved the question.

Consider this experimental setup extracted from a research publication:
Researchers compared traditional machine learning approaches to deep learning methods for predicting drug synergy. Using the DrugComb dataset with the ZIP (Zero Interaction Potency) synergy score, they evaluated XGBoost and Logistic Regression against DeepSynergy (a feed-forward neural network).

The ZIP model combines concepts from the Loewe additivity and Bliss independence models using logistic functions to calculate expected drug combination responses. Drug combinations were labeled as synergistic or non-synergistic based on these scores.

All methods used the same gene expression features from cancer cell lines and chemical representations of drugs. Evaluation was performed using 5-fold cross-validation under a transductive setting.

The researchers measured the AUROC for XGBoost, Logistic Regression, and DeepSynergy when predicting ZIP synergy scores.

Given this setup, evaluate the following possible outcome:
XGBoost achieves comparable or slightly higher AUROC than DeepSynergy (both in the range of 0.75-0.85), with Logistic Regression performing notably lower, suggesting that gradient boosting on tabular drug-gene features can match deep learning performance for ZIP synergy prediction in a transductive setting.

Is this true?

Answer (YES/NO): NO